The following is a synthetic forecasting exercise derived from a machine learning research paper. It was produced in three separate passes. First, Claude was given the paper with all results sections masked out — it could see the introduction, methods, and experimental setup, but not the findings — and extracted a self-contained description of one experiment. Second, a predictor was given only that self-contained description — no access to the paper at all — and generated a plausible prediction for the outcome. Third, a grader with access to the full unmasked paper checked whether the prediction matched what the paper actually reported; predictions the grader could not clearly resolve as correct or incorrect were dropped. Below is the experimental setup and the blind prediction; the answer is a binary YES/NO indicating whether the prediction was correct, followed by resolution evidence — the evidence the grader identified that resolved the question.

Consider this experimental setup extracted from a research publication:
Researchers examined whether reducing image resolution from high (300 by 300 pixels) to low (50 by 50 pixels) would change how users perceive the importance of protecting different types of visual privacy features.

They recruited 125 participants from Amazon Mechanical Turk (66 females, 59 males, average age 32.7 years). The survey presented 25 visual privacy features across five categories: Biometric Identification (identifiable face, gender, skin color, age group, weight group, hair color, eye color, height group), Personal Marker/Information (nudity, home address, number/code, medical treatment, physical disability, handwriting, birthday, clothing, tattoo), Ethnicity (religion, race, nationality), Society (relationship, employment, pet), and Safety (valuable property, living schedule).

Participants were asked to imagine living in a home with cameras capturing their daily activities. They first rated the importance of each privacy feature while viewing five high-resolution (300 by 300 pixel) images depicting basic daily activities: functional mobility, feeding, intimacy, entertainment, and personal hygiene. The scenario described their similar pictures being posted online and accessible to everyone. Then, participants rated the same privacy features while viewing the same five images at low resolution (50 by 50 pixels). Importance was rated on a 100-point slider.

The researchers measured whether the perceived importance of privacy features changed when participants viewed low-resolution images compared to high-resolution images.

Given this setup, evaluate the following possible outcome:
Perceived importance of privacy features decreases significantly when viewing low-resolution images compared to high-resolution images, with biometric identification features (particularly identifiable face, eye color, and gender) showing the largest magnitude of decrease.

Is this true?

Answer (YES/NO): NO